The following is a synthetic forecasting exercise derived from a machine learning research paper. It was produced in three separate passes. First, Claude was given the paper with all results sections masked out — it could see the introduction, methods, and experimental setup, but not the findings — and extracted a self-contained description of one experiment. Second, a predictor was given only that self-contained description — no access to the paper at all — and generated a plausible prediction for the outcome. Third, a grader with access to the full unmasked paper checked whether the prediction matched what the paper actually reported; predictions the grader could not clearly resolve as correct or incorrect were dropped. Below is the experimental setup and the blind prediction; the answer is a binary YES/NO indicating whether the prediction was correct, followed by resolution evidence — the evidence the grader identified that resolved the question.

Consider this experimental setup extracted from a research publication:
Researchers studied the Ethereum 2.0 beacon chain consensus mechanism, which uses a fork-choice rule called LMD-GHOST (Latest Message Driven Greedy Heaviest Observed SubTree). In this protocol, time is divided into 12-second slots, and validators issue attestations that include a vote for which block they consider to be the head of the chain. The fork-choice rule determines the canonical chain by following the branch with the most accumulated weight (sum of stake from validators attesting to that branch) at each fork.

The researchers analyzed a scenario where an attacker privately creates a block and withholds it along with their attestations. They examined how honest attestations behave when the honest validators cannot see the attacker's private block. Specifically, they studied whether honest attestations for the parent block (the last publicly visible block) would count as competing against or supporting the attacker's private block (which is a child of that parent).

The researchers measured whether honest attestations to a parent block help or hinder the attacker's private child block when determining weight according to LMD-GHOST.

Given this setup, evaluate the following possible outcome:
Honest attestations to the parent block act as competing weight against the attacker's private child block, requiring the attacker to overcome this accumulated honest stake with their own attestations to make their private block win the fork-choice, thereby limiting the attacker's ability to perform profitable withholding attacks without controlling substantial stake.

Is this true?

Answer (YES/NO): NO